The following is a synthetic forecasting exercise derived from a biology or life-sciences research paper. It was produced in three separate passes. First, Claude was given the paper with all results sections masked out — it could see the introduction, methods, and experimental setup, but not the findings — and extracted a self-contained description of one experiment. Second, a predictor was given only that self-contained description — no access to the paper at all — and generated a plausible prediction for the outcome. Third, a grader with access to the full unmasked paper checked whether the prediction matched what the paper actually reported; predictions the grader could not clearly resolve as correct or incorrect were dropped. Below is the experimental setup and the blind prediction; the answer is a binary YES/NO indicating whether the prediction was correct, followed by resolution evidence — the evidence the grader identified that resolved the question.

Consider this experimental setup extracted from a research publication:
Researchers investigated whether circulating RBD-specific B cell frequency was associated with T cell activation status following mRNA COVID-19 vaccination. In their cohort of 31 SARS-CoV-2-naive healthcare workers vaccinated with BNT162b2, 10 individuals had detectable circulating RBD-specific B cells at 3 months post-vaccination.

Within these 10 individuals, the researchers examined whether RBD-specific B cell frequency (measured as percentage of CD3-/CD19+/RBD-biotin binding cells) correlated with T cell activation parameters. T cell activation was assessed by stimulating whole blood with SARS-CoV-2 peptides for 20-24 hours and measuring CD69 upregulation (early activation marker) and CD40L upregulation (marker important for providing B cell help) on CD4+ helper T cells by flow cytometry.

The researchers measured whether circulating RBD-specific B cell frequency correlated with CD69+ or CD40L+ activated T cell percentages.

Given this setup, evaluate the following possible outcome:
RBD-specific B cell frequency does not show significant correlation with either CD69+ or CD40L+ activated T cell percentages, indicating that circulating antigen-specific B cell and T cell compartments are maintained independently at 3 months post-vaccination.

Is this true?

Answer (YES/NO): YES